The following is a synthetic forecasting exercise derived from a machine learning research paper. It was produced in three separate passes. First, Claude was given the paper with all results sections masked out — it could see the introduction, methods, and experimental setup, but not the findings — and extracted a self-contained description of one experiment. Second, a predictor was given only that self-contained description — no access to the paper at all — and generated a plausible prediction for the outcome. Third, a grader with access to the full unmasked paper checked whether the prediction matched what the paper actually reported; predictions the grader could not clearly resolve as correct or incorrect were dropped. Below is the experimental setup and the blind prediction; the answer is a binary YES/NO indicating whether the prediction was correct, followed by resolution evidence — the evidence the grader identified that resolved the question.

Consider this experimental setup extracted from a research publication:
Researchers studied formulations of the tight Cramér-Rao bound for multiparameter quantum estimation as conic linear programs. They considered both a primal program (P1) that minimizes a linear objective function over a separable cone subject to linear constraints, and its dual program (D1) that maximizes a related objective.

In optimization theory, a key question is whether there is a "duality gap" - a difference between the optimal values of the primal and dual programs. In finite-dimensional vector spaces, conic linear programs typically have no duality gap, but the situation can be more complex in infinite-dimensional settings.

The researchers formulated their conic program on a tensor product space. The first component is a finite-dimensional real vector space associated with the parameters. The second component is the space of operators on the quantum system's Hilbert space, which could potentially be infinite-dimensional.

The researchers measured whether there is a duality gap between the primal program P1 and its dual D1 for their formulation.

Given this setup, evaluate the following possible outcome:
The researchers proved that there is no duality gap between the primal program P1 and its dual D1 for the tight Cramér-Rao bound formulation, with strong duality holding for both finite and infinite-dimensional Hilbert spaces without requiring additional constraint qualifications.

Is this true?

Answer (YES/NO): YES